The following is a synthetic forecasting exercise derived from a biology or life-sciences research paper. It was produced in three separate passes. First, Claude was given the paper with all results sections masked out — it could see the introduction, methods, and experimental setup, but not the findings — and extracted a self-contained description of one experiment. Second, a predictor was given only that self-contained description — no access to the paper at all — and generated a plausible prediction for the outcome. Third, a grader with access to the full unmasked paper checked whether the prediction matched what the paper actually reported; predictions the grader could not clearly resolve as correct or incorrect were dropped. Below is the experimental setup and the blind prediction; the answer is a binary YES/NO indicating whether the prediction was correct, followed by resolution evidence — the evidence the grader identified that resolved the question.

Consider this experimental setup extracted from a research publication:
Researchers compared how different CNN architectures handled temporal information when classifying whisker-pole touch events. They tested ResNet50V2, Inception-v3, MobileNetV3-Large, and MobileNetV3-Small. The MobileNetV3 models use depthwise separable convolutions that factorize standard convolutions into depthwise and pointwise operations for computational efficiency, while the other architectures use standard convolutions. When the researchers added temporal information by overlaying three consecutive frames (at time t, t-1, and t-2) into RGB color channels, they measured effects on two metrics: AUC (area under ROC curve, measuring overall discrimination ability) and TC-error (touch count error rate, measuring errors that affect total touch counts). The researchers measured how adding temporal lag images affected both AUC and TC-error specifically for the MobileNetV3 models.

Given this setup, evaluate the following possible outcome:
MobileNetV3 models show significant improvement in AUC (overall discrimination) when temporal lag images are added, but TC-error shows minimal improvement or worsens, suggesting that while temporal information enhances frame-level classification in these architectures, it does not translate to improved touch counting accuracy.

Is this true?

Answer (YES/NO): YES